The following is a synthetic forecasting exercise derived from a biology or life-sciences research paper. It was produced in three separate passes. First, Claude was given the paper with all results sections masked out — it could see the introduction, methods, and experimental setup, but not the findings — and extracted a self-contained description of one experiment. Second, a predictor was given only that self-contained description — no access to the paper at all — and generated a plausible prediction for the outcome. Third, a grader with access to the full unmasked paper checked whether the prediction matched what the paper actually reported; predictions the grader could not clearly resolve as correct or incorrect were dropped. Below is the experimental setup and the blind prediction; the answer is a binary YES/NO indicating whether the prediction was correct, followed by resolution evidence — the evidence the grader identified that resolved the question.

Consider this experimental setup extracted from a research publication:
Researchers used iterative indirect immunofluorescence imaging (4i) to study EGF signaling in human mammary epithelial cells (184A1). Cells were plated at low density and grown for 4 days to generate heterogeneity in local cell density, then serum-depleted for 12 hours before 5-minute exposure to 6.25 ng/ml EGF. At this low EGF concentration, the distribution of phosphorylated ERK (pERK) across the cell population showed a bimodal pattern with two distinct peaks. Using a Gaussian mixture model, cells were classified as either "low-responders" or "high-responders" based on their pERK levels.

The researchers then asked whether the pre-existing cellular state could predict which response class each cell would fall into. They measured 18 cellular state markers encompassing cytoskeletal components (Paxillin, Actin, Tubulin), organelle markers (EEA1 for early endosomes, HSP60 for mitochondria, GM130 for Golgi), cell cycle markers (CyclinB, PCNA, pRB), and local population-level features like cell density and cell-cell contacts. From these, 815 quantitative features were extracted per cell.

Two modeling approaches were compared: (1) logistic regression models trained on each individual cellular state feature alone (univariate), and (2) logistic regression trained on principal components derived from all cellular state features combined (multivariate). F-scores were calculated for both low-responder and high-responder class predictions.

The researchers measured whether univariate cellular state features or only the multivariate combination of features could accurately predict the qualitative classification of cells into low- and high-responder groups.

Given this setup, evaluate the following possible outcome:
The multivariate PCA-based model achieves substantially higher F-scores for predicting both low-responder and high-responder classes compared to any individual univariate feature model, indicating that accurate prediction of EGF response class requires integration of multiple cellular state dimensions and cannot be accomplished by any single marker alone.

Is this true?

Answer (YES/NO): YES